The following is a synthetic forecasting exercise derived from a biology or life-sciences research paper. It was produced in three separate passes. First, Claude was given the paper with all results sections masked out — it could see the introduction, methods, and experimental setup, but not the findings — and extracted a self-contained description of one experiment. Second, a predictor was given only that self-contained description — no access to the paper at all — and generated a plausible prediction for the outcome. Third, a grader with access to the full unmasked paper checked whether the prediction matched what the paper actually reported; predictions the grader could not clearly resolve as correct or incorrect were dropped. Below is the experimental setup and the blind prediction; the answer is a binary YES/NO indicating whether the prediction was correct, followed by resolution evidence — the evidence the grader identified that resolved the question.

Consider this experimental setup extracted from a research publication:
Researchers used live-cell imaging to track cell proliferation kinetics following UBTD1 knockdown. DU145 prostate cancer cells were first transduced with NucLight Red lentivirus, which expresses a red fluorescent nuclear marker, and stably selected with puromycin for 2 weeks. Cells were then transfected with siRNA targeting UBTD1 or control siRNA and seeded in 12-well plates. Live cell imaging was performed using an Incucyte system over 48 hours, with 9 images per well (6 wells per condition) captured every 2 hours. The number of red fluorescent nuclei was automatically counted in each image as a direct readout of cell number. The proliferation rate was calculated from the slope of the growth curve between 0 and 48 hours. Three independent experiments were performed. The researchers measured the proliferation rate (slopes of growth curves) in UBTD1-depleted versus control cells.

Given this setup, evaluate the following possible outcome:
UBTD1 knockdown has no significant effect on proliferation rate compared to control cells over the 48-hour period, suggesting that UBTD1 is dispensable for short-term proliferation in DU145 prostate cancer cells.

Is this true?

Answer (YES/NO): NO